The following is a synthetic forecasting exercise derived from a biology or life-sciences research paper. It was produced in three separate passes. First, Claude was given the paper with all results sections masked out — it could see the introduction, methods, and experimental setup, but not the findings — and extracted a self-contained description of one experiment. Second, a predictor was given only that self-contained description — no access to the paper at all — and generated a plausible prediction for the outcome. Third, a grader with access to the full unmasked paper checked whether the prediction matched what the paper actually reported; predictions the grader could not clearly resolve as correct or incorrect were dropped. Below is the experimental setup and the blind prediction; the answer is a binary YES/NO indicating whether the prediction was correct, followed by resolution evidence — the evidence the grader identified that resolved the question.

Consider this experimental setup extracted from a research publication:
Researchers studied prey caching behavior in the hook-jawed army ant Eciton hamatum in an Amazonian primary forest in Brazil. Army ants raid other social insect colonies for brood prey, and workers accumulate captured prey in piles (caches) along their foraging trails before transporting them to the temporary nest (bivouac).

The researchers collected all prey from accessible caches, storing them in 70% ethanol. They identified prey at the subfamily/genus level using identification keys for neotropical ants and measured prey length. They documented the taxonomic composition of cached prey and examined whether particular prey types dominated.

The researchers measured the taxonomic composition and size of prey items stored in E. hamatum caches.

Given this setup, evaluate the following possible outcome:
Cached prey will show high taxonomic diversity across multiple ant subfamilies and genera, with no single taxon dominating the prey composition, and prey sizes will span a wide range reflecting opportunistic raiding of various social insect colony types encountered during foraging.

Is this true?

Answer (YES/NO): NO